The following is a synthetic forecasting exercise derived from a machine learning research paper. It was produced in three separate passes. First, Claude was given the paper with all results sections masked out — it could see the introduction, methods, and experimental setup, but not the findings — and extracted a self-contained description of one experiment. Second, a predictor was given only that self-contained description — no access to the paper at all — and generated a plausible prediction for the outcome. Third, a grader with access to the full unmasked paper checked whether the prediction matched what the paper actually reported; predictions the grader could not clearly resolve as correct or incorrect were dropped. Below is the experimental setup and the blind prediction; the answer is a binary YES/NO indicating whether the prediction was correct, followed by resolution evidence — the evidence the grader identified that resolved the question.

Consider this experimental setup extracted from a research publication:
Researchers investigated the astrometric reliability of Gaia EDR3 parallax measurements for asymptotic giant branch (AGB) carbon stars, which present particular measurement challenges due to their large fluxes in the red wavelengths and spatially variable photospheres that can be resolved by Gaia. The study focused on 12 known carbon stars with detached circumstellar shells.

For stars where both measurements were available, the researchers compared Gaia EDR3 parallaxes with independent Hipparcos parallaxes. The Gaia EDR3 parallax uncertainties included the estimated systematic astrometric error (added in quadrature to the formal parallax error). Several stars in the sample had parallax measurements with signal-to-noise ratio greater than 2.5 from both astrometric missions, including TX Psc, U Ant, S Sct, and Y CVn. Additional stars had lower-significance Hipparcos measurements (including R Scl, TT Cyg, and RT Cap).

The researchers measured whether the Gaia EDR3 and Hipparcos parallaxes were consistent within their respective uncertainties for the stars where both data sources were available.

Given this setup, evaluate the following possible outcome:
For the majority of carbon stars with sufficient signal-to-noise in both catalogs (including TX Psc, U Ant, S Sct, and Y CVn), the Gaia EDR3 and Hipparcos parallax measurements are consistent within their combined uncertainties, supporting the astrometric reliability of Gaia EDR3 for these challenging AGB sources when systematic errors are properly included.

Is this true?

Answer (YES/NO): YES